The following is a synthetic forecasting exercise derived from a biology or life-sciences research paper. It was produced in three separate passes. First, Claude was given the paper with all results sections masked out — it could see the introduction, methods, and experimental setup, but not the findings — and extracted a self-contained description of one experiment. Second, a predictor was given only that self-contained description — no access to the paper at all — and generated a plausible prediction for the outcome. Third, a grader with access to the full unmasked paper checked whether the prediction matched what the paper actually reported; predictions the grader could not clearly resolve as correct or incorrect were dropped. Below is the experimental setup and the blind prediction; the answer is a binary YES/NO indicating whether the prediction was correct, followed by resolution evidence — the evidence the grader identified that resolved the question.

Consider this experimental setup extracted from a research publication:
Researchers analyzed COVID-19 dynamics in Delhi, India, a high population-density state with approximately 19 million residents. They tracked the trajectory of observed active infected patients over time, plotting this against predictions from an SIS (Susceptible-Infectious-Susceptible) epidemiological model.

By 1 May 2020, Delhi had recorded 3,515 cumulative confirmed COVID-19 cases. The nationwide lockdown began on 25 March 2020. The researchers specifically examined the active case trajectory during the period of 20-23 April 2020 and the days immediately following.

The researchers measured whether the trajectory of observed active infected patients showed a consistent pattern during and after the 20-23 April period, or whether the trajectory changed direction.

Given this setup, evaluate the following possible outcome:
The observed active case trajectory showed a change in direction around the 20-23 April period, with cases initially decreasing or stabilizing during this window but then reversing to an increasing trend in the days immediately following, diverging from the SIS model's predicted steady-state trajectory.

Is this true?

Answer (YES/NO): YES